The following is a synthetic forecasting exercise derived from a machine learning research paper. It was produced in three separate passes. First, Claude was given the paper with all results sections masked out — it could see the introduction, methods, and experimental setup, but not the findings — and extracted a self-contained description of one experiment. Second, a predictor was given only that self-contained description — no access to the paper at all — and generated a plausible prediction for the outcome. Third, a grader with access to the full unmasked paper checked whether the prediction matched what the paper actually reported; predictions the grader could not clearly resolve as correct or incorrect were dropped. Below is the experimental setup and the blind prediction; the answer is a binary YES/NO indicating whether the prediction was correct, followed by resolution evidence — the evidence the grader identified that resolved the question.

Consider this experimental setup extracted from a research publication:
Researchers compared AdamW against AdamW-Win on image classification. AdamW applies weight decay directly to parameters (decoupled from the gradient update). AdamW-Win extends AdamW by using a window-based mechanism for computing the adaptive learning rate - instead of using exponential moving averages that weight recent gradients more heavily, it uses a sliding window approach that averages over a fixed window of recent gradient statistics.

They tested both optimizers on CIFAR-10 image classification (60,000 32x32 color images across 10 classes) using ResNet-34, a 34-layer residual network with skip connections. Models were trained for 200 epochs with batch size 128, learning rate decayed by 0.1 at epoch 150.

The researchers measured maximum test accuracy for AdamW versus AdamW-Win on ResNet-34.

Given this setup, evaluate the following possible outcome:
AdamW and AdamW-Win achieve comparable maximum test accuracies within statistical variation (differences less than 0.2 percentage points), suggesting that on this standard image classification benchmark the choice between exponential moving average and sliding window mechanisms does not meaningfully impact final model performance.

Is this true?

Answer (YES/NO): NO